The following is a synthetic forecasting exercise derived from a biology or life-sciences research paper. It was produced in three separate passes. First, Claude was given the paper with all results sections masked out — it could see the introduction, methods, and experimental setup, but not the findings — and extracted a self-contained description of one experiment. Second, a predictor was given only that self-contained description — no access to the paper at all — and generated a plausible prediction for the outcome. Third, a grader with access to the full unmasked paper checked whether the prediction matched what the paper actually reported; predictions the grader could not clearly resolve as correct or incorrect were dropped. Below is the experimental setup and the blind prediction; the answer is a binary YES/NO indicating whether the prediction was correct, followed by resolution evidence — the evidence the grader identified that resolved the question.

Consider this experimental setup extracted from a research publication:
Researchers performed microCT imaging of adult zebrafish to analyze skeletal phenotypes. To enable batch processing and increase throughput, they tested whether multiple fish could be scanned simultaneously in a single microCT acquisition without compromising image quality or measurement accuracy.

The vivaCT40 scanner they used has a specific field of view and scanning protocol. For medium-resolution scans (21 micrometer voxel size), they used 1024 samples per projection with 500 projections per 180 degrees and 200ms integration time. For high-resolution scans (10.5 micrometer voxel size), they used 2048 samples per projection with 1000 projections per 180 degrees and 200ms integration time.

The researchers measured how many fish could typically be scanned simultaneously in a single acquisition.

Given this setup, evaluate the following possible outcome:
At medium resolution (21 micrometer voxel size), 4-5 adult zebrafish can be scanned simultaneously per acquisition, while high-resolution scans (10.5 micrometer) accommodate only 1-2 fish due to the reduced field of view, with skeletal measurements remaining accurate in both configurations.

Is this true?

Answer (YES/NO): NO